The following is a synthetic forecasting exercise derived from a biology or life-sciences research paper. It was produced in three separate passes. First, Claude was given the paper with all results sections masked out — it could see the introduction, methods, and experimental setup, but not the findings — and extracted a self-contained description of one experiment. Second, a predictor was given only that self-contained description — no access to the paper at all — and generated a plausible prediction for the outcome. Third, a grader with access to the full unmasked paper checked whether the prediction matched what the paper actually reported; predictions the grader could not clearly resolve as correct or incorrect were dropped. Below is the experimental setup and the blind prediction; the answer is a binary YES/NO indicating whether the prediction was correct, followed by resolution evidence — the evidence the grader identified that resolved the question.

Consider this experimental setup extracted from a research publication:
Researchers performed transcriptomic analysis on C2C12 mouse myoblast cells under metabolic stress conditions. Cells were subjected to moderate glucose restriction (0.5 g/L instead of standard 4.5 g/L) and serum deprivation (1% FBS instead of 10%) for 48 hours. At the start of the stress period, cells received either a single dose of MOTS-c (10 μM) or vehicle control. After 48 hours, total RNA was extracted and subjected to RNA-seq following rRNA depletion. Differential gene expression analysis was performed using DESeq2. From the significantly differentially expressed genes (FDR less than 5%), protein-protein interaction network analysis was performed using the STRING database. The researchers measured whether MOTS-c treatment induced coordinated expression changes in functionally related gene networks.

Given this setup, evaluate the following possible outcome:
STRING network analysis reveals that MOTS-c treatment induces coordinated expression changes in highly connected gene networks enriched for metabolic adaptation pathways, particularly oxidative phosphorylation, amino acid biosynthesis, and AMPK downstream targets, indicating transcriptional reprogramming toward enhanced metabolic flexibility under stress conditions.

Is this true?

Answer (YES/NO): NO